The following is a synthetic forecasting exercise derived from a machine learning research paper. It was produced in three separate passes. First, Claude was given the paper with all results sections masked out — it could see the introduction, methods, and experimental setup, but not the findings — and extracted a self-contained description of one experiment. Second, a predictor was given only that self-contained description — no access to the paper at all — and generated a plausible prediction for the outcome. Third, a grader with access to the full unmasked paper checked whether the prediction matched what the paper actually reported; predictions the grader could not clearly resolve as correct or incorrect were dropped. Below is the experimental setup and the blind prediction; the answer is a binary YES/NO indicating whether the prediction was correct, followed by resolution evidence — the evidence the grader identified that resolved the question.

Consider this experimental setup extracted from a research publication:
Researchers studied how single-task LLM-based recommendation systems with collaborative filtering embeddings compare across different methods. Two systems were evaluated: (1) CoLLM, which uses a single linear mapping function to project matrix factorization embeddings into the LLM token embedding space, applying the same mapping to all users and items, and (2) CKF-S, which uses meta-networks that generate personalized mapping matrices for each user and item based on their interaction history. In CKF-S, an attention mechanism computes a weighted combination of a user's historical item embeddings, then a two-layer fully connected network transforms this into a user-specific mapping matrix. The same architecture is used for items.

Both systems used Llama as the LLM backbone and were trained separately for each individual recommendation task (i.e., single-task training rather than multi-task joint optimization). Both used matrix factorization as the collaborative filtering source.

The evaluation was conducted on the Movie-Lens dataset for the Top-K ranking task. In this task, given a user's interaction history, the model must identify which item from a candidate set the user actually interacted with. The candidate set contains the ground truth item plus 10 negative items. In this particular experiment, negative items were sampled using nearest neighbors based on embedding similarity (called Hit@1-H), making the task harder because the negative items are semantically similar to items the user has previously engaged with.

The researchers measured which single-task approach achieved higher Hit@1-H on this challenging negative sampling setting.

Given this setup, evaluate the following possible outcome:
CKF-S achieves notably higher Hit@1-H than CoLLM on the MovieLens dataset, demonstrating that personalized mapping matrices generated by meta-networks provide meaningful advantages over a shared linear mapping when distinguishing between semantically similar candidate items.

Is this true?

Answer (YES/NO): NO